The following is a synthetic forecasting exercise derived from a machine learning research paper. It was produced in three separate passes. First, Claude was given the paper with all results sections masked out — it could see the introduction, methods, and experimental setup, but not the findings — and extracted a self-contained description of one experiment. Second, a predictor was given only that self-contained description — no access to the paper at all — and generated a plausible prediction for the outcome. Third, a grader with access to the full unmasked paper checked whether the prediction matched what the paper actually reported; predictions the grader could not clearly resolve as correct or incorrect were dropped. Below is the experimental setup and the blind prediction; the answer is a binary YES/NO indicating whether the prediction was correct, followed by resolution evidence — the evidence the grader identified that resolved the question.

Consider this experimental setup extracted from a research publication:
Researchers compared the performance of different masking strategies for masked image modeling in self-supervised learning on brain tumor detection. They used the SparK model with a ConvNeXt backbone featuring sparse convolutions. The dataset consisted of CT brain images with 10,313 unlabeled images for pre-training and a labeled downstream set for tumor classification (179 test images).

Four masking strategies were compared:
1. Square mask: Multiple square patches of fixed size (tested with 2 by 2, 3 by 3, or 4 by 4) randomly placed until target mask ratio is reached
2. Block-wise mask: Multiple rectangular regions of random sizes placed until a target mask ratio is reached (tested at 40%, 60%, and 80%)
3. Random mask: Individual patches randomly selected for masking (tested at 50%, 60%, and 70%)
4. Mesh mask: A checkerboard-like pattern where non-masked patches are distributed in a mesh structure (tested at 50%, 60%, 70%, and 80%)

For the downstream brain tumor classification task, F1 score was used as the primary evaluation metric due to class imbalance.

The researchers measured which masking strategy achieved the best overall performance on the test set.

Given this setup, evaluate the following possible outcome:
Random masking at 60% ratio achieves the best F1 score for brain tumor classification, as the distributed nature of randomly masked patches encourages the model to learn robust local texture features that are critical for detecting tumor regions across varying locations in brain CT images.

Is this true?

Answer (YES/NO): YES